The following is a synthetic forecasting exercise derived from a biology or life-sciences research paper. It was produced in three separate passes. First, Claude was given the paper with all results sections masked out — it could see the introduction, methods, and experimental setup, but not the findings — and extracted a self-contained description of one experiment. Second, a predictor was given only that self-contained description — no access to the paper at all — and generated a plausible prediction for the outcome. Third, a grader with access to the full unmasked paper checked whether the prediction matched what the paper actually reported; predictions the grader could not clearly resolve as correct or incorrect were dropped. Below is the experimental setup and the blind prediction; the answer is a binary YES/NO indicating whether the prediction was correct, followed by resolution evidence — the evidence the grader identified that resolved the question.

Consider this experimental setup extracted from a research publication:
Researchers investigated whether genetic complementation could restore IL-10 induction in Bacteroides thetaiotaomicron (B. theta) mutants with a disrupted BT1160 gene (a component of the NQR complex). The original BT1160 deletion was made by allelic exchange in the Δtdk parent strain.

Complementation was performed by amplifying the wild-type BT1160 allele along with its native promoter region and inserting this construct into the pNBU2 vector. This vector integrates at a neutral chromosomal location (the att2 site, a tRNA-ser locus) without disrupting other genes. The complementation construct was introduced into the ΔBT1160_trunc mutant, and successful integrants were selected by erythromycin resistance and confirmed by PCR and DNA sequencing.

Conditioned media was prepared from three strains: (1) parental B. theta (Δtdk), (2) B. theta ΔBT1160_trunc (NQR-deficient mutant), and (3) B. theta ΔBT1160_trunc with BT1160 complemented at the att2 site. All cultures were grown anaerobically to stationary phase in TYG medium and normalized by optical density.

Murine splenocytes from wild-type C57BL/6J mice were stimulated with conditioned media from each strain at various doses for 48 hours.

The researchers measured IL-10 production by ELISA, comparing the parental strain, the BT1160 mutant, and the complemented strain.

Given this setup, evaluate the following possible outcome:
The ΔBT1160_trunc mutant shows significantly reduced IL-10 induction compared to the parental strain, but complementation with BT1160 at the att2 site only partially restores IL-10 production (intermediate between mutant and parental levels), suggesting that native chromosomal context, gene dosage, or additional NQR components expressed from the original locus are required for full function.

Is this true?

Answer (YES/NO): YES